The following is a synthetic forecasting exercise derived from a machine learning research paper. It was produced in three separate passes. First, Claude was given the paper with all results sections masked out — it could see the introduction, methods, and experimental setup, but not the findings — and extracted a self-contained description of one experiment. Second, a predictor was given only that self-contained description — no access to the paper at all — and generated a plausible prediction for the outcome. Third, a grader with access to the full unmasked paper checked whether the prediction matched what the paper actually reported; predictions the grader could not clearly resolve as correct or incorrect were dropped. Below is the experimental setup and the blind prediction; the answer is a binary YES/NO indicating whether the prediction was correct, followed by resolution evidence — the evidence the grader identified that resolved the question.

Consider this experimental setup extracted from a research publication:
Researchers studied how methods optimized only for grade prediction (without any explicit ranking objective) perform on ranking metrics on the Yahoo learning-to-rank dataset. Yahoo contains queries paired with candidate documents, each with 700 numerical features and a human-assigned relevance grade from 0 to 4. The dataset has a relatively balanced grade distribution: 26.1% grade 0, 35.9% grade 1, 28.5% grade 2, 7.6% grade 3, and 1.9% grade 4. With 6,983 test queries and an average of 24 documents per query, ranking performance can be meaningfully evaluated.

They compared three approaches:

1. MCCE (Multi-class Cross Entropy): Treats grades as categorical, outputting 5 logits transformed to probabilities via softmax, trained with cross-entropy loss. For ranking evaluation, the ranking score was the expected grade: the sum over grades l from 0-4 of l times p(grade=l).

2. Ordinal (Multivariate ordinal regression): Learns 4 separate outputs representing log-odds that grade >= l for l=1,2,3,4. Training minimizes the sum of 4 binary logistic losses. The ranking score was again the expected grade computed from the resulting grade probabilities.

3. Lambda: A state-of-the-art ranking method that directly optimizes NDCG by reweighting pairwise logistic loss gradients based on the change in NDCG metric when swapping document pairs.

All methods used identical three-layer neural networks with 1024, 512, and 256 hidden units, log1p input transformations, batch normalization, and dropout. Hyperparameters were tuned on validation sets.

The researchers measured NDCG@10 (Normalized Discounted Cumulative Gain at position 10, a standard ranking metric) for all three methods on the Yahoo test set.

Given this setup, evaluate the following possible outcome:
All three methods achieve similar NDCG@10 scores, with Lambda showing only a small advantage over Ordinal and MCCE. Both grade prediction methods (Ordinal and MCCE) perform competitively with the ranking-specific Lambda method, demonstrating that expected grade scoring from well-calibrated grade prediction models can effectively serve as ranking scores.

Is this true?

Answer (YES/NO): NO